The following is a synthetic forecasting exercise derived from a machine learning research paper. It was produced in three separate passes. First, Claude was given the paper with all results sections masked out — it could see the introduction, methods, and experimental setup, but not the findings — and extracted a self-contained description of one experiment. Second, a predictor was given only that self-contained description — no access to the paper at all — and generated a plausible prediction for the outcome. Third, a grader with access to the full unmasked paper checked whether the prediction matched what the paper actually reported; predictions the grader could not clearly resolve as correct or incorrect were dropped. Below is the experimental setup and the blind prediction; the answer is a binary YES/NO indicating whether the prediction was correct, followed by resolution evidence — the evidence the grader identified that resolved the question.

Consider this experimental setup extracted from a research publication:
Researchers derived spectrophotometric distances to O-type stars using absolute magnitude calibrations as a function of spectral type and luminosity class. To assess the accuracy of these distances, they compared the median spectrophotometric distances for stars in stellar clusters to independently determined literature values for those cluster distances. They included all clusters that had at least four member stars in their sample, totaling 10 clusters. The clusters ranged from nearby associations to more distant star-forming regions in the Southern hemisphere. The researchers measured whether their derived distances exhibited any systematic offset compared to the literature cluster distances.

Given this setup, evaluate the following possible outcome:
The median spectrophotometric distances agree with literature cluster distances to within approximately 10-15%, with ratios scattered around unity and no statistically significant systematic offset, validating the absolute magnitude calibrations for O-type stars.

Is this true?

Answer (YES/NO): NO